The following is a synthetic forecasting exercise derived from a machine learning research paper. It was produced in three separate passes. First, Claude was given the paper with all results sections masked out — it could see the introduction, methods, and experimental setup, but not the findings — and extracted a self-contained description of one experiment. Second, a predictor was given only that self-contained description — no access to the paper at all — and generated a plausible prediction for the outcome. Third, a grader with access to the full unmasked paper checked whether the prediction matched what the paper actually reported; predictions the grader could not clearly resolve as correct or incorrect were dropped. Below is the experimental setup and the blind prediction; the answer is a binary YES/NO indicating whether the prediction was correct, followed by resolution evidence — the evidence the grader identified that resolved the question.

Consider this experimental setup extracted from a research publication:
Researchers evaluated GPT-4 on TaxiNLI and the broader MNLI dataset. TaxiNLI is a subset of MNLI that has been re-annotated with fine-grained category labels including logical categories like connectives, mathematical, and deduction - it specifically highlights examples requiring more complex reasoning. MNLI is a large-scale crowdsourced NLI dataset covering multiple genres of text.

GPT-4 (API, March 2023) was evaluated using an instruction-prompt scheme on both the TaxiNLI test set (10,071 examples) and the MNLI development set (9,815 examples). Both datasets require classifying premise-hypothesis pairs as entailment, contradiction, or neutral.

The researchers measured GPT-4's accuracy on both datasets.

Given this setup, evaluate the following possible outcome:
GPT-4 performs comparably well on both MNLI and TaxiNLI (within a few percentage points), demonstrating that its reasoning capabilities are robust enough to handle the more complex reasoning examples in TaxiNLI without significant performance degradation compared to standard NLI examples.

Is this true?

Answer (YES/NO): NO